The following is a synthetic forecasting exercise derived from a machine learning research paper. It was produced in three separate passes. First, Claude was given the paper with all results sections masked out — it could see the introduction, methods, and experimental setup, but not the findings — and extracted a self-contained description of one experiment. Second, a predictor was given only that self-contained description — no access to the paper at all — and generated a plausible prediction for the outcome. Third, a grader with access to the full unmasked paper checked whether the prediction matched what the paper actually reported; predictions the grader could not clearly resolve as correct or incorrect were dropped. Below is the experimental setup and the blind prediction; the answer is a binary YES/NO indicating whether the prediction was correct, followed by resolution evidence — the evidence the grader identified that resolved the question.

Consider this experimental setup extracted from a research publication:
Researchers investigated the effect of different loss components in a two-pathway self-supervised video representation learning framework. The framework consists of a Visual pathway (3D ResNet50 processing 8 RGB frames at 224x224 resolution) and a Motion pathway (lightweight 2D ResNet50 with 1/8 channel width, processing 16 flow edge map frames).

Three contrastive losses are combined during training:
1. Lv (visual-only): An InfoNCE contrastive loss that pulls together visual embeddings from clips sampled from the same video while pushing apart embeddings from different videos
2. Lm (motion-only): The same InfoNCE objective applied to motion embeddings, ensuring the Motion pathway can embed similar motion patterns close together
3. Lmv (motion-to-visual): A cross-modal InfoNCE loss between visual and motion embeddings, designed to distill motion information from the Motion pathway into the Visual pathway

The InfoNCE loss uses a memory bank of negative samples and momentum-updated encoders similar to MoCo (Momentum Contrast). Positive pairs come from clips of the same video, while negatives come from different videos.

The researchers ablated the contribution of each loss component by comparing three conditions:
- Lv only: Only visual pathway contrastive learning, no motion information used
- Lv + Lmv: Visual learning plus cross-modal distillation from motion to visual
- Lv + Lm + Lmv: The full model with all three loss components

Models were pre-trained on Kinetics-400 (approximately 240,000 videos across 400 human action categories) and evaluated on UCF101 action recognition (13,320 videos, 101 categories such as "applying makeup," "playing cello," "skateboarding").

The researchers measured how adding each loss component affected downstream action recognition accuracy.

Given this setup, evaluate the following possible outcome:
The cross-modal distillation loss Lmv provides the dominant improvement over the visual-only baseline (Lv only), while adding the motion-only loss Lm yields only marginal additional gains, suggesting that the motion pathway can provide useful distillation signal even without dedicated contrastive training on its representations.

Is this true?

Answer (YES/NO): YES